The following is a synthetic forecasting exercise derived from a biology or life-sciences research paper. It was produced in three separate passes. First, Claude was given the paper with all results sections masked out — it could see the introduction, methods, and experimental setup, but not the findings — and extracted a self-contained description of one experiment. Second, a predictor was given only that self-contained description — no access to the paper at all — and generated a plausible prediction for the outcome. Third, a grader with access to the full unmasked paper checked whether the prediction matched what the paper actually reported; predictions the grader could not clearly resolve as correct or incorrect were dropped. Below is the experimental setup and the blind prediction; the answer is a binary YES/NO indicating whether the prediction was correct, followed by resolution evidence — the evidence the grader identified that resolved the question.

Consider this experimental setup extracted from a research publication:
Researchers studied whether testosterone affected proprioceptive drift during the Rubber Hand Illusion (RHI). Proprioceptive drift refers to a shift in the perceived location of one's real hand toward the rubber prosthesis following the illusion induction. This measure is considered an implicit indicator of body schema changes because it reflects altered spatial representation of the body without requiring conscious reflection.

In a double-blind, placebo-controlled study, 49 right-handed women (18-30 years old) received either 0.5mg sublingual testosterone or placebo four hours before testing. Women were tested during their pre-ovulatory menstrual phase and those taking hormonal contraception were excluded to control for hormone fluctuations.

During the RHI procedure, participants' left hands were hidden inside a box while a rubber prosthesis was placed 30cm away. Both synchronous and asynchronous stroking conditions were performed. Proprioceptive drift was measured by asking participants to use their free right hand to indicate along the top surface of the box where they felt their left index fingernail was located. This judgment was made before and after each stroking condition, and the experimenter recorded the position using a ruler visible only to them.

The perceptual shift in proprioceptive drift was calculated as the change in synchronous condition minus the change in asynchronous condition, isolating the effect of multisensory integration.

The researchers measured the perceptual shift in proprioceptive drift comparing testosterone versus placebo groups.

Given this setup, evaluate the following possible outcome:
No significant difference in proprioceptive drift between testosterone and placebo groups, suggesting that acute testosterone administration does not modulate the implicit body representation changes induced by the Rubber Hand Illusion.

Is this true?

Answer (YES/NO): YES